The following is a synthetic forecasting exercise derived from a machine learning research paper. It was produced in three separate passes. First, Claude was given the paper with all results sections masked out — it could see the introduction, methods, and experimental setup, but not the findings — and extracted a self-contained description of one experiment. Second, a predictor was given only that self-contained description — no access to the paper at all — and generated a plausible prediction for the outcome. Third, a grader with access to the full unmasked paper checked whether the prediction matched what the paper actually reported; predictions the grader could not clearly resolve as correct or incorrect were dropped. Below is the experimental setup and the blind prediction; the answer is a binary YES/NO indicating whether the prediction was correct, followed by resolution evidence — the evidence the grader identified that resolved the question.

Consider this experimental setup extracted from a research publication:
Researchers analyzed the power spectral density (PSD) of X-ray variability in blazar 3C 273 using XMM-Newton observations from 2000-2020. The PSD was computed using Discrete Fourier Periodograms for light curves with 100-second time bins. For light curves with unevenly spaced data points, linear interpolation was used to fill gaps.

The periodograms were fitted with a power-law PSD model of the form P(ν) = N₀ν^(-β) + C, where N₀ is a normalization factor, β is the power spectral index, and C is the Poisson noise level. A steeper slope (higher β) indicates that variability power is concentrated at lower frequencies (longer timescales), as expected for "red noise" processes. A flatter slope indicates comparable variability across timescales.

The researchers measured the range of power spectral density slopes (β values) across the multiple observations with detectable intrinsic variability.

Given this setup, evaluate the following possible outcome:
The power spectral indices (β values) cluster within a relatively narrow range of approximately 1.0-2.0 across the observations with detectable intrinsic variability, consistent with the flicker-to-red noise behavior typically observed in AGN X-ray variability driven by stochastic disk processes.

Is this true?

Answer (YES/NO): NO